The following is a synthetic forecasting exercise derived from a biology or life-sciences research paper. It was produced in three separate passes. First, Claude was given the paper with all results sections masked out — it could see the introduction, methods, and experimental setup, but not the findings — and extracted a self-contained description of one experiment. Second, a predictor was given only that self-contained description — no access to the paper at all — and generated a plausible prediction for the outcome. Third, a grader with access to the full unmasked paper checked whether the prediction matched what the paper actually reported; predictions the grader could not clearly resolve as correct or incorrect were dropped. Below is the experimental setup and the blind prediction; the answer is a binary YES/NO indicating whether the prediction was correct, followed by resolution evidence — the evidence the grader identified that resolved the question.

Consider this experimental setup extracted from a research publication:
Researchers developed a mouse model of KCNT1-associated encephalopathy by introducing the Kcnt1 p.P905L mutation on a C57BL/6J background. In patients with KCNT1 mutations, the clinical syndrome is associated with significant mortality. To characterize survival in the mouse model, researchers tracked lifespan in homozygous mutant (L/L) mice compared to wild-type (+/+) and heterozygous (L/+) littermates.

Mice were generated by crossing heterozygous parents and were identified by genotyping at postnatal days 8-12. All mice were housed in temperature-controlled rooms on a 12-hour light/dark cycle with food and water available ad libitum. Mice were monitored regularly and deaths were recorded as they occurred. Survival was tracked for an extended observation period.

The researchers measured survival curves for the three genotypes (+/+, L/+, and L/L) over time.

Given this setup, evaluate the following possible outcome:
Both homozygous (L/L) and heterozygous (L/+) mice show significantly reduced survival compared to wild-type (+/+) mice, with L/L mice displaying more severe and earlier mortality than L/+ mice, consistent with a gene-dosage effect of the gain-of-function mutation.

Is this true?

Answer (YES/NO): NO